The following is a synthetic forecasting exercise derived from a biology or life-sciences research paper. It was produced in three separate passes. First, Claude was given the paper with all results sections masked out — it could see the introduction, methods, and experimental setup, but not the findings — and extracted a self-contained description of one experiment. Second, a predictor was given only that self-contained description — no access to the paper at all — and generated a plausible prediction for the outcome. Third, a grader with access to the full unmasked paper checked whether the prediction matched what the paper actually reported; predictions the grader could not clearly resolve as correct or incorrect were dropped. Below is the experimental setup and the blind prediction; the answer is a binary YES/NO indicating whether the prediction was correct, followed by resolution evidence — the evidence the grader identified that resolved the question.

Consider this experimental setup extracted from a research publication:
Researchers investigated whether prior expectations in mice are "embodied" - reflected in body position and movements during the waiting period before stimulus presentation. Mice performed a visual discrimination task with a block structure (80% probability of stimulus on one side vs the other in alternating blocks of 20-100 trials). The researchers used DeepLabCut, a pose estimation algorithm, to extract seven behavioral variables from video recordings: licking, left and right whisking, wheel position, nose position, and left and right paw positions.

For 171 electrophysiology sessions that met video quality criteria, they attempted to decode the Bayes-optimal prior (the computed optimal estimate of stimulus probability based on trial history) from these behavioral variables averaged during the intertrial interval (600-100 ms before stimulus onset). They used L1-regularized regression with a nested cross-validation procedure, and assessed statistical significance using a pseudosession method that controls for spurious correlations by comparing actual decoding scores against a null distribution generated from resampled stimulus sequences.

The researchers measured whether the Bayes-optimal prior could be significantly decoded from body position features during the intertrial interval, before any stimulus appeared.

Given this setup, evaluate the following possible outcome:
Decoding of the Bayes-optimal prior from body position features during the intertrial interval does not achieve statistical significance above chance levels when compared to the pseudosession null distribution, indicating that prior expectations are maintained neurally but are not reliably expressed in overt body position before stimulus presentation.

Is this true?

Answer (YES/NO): NO